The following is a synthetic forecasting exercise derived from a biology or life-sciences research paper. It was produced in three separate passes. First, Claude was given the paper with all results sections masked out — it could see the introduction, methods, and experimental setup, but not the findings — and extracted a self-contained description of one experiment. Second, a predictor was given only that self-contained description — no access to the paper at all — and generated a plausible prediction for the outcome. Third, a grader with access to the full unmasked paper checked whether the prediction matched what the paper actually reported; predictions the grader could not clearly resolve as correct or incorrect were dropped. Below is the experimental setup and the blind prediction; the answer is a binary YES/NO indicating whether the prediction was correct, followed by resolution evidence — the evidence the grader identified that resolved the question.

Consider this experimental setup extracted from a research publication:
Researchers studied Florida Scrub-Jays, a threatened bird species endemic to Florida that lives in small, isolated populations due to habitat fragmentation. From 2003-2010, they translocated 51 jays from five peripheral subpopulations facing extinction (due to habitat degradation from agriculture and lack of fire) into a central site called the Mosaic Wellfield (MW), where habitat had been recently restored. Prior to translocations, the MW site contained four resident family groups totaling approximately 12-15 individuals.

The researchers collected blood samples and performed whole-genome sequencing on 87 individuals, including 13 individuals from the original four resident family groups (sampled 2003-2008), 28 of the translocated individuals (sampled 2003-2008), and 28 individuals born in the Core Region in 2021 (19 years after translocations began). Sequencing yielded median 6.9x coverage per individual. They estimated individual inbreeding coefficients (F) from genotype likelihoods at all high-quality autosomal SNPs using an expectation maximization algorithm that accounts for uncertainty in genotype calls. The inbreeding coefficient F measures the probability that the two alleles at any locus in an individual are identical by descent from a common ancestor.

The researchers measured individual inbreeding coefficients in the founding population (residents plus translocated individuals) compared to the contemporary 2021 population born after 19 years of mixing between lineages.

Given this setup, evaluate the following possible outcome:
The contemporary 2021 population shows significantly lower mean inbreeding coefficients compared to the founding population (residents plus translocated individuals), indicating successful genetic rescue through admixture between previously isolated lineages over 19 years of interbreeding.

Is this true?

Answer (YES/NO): NO